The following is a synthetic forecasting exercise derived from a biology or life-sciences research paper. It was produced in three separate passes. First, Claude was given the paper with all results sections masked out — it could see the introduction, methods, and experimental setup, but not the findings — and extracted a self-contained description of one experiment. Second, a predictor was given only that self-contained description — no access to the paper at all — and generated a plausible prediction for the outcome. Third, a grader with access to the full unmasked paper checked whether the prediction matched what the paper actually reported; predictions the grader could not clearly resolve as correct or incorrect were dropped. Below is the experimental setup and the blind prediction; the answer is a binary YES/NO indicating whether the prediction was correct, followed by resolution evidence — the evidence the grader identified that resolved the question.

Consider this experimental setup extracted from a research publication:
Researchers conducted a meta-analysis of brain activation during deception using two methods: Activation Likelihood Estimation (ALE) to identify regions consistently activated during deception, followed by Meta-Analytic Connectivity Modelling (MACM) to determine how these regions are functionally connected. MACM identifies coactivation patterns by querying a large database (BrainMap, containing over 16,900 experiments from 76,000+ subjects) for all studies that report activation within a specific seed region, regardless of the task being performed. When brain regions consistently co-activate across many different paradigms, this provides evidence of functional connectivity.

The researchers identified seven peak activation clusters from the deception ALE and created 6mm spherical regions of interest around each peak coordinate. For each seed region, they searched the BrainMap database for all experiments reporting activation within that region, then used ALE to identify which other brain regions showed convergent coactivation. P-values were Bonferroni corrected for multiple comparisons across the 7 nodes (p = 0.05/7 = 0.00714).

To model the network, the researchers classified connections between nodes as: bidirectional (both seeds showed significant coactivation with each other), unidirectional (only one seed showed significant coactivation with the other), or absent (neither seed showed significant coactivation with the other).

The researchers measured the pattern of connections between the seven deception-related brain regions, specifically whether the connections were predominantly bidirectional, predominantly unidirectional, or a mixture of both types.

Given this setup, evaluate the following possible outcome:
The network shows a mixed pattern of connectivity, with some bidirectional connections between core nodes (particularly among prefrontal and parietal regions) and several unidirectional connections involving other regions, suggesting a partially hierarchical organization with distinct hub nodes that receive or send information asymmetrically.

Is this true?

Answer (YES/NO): YES